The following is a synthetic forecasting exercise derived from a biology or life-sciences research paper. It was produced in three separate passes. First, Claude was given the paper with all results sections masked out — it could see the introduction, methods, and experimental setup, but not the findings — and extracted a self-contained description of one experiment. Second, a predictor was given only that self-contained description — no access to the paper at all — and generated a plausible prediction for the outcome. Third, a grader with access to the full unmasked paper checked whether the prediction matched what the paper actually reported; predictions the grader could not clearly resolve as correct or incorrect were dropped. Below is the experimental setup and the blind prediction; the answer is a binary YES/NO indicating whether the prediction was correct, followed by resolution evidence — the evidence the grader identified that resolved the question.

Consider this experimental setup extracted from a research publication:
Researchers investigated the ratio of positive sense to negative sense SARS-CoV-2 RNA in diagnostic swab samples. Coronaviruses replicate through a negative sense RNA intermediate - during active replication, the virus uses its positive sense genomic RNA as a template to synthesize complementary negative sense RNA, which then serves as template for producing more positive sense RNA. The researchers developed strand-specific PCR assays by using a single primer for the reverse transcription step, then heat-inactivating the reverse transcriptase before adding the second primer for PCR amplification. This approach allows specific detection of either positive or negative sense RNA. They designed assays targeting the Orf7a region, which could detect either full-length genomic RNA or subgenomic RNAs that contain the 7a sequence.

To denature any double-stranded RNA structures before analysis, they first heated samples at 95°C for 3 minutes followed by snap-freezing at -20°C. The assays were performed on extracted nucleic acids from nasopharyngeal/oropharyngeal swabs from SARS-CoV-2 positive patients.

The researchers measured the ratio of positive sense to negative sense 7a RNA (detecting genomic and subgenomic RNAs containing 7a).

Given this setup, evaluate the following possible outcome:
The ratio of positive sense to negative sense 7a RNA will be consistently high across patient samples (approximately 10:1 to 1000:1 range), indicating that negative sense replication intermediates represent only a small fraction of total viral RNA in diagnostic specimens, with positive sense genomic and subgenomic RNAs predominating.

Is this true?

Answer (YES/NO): YES